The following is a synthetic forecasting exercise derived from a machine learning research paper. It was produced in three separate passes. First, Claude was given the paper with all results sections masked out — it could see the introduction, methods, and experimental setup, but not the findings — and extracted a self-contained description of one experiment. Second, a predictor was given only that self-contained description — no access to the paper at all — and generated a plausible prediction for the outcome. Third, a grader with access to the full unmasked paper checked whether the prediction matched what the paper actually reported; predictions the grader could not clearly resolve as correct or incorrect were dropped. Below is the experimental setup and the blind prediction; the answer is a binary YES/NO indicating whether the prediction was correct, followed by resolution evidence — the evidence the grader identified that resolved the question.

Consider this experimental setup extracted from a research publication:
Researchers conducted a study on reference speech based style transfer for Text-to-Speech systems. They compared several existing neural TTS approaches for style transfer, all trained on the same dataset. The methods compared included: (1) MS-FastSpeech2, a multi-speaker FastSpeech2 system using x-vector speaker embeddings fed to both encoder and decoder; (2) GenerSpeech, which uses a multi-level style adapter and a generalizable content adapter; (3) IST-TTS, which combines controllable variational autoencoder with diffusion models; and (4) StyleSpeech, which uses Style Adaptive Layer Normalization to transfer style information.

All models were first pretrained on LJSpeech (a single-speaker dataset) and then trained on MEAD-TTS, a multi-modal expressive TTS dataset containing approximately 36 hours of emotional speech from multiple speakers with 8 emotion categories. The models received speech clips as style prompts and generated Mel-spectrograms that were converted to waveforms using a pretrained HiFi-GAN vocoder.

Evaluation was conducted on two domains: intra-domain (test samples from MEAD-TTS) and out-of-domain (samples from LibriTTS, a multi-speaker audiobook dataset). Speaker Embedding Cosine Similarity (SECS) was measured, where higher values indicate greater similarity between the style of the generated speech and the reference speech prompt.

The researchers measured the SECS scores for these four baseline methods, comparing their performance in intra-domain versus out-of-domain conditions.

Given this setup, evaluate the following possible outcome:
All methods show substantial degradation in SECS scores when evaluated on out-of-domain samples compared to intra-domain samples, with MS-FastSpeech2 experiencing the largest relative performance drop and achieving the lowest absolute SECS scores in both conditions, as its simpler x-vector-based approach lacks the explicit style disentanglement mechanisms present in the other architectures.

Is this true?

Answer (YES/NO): NO